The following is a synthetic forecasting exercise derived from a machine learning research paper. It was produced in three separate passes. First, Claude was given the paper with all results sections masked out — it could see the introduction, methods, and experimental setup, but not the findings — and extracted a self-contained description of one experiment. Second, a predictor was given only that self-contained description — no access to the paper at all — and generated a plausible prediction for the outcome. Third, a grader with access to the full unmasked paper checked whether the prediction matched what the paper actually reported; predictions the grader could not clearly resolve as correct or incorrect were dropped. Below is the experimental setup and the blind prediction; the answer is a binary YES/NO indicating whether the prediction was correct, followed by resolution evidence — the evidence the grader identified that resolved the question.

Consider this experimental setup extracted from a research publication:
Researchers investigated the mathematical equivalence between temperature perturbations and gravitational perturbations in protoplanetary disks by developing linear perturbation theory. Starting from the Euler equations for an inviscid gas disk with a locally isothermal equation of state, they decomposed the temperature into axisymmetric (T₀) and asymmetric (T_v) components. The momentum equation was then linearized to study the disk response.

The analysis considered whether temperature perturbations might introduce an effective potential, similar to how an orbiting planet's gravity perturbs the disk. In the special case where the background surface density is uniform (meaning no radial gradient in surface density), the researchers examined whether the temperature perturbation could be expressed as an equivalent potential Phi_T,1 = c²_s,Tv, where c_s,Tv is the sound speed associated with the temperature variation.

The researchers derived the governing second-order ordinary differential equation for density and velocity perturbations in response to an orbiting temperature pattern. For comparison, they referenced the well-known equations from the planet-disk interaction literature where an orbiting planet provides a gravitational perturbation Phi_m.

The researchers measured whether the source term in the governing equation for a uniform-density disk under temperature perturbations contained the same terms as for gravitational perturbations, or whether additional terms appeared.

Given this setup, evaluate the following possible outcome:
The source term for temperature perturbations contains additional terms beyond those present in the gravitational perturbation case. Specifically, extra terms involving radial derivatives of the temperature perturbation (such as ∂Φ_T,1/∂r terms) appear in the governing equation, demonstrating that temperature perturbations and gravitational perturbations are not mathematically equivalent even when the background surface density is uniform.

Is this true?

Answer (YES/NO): NO